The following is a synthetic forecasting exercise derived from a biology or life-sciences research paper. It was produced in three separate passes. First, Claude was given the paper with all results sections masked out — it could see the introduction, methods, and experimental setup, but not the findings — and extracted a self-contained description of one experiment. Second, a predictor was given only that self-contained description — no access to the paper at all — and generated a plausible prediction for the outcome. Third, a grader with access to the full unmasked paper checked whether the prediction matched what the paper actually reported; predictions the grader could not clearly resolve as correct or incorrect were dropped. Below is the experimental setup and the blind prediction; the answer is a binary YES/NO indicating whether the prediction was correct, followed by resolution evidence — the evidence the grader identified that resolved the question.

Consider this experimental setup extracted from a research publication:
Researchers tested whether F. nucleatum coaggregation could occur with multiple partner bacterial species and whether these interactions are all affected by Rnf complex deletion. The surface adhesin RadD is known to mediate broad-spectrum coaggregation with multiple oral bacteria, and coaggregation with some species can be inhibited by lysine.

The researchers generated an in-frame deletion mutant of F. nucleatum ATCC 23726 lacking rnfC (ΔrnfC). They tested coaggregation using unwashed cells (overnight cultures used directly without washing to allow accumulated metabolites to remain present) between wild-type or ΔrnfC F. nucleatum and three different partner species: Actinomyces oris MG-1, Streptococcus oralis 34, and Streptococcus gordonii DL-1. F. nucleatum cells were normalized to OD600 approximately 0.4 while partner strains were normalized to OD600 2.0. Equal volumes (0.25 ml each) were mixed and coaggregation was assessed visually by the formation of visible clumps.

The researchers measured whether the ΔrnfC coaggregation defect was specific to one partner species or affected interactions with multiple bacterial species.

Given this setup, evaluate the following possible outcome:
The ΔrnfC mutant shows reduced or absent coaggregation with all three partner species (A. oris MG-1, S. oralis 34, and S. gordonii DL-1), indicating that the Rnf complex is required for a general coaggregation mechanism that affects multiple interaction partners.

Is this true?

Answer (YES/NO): NO